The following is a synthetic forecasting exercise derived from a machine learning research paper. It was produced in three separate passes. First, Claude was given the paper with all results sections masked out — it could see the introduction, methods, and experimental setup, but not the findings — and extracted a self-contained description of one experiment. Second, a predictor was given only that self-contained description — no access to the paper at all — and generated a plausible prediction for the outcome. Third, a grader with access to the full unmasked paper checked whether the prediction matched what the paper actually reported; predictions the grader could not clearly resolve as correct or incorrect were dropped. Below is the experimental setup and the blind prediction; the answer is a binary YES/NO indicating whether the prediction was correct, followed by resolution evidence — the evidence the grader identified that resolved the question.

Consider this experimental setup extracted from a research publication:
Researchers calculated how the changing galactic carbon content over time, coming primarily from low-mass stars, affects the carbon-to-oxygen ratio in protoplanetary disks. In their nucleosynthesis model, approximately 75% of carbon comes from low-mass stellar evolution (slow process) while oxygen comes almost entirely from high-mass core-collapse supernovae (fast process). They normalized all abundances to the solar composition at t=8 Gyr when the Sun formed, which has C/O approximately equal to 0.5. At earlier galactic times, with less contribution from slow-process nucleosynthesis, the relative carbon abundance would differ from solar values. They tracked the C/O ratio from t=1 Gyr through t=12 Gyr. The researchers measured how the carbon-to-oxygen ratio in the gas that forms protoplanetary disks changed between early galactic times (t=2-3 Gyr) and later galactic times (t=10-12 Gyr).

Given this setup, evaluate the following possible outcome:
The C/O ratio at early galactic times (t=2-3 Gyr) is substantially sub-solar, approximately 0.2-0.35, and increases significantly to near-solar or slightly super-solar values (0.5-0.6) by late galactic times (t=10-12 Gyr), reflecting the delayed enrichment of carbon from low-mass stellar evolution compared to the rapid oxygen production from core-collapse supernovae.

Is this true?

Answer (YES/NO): NO